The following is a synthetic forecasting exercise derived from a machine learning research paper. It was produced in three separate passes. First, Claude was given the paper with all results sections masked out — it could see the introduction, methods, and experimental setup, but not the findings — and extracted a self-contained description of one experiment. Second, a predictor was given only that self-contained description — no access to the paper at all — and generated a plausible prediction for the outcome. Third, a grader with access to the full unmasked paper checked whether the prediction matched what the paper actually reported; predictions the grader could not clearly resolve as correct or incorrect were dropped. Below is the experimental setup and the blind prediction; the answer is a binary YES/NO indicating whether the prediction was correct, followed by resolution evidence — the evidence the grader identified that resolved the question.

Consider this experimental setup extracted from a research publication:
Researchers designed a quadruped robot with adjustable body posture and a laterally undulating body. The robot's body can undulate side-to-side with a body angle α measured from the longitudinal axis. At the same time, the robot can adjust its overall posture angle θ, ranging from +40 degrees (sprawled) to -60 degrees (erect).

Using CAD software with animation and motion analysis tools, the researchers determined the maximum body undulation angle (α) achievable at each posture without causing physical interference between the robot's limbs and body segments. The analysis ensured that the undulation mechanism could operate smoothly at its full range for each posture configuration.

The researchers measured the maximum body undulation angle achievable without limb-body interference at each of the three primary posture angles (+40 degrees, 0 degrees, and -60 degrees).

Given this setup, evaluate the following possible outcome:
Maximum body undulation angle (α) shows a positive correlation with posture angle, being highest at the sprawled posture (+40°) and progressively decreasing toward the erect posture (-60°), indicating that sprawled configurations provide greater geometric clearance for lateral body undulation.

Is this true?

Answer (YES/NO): NO